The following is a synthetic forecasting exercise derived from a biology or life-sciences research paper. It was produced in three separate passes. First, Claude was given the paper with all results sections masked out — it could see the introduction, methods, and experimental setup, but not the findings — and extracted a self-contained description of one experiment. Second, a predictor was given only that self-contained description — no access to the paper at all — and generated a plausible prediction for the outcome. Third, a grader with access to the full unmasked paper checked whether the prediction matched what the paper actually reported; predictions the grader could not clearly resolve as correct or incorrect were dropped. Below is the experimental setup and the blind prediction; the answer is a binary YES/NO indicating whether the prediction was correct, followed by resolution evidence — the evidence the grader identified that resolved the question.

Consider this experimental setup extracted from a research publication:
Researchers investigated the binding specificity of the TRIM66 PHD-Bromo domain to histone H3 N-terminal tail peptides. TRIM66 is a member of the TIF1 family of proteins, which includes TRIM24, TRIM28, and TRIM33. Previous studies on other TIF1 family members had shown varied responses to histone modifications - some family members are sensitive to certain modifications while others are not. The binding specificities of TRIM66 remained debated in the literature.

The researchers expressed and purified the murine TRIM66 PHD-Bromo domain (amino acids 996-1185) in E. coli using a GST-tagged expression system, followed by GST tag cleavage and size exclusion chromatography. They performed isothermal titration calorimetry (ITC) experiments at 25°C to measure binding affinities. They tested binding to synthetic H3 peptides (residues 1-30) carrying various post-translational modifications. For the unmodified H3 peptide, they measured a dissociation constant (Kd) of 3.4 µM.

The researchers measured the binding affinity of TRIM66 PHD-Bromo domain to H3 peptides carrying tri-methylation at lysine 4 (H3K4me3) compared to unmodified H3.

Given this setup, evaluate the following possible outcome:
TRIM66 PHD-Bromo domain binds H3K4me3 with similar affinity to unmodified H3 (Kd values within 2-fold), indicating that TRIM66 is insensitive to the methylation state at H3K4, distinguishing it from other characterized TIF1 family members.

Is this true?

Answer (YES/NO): NO